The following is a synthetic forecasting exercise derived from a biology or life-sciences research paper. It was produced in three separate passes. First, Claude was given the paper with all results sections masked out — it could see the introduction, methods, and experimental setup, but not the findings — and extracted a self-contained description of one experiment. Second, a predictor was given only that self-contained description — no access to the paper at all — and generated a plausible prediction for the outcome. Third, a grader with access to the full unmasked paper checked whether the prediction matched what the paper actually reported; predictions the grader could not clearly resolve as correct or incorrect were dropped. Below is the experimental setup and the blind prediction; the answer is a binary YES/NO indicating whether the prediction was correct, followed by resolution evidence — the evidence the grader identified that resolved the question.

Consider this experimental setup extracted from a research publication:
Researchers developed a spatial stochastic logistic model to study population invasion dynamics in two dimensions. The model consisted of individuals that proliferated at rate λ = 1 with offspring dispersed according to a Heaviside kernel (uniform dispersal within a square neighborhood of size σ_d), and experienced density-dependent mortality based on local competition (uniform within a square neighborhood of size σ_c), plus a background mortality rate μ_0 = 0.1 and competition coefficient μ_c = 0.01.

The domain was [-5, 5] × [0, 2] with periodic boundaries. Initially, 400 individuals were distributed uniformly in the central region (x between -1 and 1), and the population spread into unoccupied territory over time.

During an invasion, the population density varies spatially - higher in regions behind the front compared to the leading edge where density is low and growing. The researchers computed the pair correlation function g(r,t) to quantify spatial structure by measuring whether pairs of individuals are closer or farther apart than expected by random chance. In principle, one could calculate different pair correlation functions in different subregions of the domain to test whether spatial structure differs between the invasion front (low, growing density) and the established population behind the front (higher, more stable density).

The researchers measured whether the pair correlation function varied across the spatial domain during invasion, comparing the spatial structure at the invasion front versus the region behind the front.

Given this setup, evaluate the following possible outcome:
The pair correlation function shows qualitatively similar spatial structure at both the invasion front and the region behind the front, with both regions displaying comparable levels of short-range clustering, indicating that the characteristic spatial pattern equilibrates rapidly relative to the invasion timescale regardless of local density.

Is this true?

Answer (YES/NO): YES